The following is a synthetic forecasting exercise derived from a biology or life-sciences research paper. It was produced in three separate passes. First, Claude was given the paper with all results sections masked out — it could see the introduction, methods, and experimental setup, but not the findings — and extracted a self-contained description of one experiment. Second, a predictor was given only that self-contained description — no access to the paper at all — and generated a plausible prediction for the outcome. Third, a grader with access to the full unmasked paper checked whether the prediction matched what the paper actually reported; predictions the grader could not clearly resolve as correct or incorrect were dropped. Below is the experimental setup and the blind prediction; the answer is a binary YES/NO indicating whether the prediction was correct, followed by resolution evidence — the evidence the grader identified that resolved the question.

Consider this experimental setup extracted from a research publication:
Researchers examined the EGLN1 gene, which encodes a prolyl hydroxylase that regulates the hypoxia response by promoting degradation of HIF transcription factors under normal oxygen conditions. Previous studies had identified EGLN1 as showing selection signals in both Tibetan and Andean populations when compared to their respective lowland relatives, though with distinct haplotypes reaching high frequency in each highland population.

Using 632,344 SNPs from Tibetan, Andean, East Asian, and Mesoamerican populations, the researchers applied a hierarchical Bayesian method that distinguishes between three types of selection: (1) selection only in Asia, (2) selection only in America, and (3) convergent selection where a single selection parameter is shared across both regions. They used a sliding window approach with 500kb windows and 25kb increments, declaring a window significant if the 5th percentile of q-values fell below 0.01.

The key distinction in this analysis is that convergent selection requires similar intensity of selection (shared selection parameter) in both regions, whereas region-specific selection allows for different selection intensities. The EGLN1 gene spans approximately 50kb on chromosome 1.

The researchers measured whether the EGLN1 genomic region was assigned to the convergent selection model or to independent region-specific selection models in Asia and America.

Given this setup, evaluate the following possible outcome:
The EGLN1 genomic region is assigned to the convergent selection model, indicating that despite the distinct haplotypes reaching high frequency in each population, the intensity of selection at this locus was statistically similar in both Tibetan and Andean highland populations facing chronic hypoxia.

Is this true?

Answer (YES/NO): NO